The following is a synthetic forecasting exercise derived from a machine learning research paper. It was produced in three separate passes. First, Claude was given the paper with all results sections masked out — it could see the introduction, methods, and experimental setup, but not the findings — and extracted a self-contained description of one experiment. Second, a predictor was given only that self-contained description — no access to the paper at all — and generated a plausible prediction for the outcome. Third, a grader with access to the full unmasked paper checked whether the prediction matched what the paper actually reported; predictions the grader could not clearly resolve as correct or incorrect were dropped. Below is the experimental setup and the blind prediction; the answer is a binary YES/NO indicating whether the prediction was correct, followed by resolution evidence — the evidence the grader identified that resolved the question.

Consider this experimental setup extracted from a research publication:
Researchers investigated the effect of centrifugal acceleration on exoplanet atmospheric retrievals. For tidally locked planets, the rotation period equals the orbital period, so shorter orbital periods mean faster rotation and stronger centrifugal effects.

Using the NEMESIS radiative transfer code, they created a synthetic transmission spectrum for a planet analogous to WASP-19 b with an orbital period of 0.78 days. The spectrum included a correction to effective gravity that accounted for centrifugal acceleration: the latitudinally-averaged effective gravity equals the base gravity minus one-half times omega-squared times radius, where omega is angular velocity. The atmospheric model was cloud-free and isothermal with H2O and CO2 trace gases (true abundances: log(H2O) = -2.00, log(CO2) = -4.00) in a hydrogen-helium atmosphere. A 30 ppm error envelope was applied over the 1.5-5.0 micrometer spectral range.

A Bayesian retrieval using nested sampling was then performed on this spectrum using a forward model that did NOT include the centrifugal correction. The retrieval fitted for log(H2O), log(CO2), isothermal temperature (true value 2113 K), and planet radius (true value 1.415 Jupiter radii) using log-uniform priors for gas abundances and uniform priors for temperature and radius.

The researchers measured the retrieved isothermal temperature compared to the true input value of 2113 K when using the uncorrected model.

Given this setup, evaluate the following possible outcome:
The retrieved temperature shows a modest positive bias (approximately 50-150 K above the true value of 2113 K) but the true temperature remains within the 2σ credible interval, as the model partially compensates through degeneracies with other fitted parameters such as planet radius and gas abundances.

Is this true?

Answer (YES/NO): NO